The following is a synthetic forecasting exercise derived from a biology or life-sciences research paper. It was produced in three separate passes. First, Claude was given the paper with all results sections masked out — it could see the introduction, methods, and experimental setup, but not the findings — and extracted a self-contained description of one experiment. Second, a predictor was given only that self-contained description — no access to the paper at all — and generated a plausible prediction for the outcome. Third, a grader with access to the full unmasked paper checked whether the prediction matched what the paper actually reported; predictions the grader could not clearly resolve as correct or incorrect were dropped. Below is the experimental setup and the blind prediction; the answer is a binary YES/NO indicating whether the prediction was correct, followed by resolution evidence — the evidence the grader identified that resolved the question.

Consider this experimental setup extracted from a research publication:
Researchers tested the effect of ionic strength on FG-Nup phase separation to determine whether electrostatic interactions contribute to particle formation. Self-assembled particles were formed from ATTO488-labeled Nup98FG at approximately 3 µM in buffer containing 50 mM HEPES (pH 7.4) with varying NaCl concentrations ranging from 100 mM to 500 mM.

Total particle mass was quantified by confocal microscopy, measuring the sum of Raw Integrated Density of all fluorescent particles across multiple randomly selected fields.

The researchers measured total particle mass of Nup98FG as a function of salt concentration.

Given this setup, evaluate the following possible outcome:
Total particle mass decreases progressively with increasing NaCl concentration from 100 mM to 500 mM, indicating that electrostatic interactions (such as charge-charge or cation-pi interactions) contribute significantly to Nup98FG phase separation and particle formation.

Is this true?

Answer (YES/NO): NO